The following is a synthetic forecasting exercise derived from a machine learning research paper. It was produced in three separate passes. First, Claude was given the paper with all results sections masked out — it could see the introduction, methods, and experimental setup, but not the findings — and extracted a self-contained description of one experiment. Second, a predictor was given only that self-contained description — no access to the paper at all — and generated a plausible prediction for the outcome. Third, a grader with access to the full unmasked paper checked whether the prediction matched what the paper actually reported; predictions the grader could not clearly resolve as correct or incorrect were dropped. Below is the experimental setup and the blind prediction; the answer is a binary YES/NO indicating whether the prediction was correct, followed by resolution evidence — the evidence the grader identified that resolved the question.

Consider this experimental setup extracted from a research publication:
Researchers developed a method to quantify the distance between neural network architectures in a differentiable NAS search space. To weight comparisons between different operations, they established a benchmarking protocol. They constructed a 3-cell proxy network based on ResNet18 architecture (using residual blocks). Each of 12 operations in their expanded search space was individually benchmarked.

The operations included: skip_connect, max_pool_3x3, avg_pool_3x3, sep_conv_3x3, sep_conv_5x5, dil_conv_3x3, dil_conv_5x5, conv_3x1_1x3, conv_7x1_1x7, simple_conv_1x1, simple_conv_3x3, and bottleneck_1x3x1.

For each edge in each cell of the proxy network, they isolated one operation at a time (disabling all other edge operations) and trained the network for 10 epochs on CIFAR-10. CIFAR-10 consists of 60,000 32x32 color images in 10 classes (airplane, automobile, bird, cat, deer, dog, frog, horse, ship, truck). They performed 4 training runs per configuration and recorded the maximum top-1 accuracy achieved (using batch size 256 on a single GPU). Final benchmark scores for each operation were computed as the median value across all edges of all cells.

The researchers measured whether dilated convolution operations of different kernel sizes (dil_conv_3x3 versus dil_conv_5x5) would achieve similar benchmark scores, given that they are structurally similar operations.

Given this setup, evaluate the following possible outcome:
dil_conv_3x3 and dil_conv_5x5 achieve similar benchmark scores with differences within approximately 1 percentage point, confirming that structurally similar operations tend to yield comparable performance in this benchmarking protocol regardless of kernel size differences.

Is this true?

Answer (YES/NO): YES